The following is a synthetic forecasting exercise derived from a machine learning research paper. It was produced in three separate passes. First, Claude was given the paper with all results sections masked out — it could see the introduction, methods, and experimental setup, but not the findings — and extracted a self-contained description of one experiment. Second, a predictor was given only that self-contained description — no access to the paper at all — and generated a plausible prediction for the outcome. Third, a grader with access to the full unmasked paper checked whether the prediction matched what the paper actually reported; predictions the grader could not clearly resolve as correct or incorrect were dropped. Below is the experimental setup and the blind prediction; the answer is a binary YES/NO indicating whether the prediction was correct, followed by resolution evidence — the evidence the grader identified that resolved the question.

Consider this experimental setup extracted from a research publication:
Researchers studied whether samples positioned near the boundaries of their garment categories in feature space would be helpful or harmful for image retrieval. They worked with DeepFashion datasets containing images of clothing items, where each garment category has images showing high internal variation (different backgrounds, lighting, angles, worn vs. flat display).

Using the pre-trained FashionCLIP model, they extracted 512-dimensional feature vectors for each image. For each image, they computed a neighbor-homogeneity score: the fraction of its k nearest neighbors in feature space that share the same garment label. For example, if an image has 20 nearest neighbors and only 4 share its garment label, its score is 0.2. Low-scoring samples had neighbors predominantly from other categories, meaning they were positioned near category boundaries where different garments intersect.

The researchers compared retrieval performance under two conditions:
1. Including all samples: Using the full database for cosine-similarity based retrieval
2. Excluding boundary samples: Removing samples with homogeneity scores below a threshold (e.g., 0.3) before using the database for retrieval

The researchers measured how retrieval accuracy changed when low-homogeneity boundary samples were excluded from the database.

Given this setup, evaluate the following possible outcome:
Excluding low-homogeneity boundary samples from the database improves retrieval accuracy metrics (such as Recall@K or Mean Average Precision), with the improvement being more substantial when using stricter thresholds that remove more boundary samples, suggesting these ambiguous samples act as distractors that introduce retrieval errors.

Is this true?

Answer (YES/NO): NO